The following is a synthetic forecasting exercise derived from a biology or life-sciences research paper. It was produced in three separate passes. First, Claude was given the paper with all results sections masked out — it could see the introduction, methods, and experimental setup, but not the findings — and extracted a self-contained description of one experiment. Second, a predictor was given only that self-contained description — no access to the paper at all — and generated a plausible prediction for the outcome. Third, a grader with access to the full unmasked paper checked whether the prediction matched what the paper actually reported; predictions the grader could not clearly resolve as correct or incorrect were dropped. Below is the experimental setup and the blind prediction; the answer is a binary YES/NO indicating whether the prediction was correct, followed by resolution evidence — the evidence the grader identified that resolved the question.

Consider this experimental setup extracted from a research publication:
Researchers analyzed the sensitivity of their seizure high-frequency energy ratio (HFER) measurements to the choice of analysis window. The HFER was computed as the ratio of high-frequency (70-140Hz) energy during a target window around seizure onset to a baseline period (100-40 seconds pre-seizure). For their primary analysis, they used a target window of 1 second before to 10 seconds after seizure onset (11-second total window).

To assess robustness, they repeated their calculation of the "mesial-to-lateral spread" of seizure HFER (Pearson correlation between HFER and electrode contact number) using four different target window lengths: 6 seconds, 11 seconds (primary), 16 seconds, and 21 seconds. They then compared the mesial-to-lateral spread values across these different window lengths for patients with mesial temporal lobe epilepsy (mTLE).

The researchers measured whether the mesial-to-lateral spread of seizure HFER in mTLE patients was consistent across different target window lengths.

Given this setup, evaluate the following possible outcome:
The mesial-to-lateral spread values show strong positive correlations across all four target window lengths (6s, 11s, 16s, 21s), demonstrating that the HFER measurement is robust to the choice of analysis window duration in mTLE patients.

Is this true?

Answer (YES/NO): NO